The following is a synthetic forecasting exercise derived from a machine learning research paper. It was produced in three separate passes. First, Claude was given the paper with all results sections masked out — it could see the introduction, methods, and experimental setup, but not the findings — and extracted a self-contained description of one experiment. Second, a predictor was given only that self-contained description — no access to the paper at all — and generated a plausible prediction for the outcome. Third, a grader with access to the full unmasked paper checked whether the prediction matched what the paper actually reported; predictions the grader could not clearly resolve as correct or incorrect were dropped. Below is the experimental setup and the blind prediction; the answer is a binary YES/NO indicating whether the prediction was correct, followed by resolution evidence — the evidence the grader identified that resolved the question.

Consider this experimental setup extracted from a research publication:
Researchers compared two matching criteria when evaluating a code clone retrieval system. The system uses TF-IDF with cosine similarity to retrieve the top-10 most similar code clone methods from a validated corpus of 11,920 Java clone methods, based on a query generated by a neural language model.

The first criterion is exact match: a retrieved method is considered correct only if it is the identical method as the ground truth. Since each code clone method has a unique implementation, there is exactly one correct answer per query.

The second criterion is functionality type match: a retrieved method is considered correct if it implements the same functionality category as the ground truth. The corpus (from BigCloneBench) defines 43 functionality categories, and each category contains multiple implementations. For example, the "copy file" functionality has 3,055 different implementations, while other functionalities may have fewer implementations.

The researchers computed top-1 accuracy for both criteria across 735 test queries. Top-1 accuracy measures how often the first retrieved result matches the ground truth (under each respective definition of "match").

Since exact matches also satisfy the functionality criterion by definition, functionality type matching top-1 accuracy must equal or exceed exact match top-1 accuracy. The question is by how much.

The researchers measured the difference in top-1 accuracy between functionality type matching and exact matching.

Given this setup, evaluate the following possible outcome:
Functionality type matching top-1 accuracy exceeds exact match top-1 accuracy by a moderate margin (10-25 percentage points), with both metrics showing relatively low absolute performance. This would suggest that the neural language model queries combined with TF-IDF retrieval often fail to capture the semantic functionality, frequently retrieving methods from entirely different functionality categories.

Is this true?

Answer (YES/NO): NO